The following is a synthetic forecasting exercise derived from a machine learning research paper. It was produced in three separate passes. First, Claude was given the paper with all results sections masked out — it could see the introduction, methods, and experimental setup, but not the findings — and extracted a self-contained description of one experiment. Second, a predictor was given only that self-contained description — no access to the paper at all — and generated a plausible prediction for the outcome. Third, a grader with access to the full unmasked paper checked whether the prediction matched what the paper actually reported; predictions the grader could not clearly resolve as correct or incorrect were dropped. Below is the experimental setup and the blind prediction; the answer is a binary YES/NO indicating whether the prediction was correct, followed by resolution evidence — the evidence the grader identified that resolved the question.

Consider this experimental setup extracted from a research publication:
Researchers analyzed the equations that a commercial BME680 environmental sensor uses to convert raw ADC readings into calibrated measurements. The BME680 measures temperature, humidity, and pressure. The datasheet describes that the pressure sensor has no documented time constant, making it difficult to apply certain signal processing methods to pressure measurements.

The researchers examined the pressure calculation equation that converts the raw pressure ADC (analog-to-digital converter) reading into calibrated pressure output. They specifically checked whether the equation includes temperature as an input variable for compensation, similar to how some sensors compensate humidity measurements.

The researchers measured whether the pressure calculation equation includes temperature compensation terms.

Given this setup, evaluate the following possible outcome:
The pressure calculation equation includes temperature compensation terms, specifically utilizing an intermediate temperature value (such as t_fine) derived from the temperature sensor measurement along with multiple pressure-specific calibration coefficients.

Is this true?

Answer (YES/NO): YES